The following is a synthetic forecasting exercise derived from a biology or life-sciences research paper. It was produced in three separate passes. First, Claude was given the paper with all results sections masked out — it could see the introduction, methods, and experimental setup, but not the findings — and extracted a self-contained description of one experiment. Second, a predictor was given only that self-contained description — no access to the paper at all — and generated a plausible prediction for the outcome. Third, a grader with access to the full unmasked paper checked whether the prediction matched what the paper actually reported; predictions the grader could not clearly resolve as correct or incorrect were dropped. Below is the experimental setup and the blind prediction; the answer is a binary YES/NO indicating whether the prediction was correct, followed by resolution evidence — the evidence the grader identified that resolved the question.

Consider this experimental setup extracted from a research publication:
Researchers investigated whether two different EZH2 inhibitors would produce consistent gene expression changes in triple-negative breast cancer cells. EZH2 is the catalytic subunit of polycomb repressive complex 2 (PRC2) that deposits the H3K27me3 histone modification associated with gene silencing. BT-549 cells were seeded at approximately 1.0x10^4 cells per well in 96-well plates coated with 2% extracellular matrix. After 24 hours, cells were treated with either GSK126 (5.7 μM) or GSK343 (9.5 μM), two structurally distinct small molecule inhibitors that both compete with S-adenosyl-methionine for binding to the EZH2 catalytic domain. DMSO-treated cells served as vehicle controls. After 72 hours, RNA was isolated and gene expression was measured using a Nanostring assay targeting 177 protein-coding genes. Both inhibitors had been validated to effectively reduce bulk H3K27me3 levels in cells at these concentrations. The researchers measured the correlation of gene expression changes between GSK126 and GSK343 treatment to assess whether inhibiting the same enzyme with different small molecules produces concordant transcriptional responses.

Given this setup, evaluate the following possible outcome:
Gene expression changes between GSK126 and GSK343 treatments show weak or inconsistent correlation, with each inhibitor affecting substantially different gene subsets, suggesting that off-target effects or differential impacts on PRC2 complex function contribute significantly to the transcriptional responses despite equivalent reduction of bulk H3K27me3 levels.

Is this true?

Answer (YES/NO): YES